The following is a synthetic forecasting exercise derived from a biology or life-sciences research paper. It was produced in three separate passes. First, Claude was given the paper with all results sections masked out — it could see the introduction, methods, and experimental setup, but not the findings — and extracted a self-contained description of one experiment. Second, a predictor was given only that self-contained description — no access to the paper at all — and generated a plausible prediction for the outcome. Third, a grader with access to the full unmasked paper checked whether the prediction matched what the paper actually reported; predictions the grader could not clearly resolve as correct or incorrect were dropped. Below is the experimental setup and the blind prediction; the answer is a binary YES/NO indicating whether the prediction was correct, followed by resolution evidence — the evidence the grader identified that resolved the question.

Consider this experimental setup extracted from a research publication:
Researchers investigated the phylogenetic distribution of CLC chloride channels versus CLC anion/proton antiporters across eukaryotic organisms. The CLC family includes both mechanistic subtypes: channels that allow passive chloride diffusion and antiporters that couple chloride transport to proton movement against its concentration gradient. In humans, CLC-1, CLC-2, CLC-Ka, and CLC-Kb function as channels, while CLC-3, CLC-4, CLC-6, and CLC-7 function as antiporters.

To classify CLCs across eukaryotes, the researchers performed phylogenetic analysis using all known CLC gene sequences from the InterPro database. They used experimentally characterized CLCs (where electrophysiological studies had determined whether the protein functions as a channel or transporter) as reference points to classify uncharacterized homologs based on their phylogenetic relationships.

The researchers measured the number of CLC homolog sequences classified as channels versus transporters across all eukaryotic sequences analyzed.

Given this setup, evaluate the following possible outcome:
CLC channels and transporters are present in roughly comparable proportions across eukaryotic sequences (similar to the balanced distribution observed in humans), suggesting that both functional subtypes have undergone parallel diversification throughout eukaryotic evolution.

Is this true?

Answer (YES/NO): NO